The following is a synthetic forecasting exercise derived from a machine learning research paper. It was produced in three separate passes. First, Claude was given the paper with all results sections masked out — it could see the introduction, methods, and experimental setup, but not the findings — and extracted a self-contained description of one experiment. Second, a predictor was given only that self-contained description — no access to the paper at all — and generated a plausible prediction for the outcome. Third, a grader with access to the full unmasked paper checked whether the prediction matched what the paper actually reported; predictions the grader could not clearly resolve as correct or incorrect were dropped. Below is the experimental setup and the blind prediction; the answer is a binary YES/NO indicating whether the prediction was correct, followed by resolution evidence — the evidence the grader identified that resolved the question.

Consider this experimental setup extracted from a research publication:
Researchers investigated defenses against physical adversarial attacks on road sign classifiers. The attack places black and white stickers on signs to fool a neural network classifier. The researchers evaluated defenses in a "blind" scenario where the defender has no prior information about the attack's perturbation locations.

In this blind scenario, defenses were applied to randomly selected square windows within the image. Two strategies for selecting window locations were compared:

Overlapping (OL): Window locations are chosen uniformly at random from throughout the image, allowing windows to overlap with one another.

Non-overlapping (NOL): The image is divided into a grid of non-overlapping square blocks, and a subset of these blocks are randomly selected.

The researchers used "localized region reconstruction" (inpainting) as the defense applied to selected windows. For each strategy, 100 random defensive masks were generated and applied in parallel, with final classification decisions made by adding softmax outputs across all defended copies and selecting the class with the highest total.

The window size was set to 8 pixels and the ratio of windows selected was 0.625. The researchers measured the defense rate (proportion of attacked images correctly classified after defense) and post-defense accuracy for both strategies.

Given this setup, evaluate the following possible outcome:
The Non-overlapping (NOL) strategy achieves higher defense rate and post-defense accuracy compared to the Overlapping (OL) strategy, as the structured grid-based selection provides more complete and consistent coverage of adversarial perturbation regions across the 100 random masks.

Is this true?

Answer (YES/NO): YES